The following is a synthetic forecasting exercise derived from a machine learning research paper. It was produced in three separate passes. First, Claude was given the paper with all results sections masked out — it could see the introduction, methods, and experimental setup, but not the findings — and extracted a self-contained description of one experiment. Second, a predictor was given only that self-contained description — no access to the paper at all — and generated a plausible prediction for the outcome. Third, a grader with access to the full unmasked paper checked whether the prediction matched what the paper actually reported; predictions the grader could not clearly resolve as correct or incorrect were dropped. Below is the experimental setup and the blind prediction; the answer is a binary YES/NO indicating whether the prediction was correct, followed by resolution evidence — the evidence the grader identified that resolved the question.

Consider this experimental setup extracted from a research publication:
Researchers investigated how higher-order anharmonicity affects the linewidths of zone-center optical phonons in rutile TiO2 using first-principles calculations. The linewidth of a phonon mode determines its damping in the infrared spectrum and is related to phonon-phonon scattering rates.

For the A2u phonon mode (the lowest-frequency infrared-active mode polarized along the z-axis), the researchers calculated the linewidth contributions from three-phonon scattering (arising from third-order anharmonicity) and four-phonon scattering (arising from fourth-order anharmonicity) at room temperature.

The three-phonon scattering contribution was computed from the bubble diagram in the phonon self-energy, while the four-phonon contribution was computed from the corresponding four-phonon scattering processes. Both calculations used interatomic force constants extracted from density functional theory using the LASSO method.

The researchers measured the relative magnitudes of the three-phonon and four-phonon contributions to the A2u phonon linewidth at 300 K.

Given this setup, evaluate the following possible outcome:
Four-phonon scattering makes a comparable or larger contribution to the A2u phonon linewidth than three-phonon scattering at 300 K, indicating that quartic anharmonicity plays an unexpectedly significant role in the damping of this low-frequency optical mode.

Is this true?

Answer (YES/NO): YES